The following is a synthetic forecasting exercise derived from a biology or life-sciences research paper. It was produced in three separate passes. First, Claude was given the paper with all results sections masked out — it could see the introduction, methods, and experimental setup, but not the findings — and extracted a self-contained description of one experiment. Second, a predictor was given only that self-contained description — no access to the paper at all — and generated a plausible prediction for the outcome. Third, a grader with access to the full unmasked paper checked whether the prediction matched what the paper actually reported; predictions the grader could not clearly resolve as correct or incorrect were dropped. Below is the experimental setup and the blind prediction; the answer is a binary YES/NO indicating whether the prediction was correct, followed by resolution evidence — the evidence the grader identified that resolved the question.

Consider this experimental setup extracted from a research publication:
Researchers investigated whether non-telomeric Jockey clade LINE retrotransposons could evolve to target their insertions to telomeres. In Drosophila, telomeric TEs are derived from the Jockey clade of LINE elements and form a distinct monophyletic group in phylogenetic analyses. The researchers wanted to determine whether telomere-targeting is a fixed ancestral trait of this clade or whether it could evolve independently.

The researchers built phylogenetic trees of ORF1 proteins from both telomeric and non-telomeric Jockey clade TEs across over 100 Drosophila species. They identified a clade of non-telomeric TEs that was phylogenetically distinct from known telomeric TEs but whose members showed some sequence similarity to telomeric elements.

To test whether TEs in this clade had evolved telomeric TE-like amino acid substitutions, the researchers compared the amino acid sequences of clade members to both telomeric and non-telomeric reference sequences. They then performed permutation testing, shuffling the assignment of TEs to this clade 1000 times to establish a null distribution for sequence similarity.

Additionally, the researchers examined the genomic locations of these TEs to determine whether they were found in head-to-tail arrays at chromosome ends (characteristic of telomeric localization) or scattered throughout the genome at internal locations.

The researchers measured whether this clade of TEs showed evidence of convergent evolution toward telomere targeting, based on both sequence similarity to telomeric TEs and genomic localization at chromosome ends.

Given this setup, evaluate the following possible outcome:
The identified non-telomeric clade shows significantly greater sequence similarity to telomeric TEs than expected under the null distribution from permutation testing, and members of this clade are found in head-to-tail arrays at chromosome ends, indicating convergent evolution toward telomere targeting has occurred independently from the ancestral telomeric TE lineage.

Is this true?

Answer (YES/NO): YES